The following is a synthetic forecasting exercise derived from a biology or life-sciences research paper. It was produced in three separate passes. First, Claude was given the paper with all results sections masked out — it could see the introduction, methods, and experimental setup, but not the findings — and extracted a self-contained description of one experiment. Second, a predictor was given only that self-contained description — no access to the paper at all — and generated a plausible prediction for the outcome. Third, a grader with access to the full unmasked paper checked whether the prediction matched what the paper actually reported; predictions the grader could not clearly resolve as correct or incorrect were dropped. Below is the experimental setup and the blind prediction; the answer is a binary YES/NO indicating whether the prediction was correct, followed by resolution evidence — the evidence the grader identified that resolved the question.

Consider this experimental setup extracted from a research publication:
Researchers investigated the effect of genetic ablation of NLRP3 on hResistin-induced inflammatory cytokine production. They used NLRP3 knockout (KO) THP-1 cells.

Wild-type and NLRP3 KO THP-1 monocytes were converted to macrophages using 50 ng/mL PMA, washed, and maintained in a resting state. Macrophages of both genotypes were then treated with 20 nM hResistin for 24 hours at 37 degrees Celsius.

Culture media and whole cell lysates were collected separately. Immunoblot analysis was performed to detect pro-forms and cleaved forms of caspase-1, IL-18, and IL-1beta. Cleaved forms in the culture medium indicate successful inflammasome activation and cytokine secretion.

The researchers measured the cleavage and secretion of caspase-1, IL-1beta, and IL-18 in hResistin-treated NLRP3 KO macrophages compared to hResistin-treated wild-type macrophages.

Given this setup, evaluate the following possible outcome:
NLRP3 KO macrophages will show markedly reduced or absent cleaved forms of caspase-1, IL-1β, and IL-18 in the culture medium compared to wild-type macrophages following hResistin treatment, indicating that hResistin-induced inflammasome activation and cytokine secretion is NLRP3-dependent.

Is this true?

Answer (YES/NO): YES